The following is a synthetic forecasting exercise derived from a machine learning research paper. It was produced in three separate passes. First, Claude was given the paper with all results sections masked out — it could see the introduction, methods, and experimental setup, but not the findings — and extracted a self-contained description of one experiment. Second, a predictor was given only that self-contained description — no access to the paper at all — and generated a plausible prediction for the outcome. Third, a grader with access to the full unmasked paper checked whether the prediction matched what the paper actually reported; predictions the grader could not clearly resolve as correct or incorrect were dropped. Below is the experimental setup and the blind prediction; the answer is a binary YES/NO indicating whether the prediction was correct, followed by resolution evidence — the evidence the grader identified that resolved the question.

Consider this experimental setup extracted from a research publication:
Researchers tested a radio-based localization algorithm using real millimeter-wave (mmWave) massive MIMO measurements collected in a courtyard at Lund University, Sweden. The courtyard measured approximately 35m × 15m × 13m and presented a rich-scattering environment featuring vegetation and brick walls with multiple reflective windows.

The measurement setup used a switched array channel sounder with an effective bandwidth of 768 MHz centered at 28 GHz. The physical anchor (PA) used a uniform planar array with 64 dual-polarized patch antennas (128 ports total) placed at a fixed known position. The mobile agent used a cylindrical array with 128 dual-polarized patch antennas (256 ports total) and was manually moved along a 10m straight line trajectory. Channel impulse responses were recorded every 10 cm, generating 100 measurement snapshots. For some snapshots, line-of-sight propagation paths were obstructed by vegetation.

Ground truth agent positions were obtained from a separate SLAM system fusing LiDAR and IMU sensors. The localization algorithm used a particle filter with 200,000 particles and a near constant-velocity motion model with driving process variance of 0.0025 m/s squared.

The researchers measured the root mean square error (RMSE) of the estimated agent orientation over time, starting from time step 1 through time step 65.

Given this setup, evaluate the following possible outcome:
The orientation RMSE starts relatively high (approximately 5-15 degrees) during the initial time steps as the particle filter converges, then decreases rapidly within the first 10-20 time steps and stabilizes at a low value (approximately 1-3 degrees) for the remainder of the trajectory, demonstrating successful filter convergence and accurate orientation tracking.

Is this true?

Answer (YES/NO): YES